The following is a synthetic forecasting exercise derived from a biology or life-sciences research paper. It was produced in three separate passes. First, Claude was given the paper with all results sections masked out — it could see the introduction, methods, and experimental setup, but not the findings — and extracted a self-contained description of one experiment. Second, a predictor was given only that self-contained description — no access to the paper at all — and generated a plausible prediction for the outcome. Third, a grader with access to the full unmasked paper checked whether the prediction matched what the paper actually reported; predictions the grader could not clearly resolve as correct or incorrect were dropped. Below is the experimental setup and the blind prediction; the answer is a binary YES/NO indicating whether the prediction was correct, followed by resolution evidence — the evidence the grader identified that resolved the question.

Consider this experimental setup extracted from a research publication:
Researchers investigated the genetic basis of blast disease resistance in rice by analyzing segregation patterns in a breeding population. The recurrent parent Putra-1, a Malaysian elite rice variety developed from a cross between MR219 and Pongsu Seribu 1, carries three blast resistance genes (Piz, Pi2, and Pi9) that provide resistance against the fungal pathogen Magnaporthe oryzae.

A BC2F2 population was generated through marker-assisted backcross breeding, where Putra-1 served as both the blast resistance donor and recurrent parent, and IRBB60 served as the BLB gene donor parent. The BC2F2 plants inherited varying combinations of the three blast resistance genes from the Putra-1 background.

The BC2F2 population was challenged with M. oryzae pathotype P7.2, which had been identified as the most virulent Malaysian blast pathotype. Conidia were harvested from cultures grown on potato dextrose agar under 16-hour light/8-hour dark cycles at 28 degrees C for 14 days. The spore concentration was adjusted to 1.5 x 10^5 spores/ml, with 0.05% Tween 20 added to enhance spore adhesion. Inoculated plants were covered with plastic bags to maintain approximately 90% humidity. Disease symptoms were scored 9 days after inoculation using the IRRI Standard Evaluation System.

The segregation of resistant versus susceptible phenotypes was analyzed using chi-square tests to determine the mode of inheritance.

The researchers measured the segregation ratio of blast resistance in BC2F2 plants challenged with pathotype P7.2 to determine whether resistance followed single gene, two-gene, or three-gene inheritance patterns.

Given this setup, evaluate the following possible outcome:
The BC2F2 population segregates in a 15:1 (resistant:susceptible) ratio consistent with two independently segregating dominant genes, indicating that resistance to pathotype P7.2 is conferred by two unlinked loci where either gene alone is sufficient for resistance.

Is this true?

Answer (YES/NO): NO